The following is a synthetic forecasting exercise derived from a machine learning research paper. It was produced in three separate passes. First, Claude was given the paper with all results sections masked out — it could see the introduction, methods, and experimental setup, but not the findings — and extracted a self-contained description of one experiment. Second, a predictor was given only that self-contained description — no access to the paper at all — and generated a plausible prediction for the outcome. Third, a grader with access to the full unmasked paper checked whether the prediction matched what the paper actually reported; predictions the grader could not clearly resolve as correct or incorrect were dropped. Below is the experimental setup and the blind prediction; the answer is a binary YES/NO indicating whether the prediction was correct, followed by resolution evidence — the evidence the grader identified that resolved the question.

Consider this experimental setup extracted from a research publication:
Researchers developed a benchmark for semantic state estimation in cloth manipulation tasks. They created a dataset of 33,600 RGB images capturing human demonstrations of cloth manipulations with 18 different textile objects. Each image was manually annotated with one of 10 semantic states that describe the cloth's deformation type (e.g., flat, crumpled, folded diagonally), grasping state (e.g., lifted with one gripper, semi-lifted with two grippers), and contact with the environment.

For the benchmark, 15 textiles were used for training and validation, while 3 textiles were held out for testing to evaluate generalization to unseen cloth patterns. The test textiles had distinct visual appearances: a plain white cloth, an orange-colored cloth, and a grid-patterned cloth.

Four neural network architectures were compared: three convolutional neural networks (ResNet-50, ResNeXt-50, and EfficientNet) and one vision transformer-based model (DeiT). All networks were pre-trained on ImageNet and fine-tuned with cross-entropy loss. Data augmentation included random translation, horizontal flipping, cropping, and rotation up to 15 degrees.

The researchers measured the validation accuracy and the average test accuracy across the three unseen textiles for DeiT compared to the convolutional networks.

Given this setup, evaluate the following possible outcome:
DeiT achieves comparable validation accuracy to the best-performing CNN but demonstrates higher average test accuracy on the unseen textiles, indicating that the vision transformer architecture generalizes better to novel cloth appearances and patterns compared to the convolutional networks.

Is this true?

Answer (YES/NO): NO